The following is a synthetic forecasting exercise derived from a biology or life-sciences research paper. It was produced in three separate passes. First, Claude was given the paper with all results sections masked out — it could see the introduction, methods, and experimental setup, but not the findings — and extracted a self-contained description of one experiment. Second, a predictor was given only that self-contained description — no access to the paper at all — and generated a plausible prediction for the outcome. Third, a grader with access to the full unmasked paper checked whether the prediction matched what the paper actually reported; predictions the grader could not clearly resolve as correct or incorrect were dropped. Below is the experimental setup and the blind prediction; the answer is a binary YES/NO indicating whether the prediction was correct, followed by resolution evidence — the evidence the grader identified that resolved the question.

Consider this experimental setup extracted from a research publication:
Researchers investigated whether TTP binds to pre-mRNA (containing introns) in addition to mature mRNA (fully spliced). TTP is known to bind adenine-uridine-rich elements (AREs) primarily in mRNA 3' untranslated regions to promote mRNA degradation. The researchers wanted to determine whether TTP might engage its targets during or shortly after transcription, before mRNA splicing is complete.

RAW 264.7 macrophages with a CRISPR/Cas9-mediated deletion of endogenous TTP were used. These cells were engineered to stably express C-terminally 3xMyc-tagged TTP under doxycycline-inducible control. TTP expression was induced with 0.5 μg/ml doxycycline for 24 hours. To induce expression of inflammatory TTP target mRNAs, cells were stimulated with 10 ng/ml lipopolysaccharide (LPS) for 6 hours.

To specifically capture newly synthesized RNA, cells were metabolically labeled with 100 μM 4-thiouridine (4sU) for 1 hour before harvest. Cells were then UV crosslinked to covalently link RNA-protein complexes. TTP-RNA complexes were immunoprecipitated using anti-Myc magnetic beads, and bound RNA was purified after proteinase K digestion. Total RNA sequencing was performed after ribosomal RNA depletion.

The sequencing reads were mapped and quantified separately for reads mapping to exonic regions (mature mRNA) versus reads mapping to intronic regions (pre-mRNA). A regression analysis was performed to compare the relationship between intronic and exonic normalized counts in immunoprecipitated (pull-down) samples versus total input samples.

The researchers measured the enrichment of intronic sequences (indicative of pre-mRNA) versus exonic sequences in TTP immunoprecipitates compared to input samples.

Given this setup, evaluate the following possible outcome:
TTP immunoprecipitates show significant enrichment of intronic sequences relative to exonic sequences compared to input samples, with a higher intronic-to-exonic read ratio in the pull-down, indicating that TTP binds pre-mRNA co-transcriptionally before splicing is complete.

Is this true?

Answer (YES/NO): YES